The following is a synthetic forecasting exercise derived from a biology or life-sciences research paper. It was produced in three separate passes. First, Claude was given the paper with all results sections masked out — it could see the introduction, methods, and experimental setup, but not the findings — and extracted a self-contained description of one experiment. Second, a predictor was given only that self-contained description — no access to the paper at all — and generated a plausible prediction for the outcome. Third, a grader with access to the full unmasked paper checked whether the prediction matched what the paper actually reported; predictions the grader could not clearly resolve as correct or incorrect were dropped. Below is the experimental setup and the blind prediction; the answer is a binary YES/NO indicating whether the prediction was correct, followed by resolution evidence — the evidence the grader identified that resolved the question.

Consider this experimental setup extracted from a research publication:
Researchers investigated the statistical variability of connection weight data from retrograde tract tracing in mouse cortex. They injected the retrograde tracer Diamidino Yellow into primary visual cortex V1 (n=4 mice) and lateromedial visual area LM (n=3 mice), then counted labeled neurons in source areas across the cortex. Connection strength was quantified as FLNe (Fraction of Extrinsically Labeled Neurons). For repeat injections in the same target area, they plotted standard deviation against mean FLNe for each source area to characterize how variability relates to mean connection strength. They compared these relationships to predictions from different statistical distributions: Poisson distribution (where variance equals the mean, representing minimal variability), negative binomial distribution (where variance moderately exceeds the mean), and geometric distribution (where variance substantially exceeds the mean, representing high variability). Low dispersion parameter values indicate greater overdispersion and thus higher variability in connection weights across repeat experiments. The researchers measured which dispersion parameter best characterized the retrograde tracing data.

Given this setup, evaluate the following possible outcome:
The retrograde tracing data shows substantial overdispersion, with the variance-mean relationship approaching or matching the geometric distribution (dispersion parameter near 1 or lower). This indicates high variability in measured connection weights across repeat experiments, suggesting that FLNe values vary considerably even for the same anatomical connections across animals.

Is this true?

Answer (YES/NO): NO